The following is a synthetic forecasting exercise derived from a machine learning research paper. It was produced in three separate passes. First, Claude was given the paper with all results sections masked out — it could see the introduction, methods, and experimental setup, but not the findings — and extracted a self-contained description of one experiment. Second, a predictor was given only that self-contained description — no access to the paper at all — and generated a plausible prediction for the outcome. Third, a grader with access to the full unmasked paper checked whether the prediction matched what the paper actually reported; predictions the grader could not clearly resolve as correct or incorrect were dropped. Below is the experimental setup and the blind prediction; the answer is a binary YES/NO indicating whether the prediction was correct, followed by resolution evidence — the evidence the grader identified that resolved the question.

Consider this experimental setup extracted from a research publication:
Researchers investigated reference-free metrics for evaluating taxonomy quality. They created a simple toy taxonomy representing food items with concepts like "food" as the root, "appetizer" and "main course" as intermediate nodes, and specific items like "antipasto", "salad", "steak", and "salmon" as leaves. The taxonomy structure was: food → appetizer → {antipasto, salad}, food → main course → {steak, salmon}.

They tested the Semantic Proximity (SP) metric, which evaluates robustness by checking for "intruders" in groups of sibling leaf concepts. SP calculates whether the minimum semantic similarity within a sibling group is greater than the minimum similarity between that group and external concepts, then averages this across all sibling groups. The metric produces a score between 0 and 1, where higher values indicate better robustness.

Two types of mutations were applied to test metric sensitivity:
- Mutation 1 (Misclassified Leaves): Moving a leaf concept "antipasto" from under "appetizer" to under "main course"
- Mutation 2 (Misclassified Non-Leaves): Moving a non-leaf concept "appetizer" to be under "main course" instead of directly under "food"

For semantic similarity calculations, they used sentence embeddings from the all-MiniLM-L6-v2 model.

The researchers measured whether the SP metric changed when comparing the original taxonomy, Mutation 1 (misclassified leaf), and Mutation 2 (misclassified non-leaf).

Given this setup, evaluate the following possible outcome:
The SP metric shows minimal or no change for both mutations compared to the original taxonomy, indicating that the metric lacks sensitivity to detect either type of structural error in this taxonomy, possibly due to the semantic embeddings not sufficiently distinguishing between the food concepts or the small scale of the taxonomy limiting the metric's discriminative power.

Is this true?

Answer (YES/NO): NO